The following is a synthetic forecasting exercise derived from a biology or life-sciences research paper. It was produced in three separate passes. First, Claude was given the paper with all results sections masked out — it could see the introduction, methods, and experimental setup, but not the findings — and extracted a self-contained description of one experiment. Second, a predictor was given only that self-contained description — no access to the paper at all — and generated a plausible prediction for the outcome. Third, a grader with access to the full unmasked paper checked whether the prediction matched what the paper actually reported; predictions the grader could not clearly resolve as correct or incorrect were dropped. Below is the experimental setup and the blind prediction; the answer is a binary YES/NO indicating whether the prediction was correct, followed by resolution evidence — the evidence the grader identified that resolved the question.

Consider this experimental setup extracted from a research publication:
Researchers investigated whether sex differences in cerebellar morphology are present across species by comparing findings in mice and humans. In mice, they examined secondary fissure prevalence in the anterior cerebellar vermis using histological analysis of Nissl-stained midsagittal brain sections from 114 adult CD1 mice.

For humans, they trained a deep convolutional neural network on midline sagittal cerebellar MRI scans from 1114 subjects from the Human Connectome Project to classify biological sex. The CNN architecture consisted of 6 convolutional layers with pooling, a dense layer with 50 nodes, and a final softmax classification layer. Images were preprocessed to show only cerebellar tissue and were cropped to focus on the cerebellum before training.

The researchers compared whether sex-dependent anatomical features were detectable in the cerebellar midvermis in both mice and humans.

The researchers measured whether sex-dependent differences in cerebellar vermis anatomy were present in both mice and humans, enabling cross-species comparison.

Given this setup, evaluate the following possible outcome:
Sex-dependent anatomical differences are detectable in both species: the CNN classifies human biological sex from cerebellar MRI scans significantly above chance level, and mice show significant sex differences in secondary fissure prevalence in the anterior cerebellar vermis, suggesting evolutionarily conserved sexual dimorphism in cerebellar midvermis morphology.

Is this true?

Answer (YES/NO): YES